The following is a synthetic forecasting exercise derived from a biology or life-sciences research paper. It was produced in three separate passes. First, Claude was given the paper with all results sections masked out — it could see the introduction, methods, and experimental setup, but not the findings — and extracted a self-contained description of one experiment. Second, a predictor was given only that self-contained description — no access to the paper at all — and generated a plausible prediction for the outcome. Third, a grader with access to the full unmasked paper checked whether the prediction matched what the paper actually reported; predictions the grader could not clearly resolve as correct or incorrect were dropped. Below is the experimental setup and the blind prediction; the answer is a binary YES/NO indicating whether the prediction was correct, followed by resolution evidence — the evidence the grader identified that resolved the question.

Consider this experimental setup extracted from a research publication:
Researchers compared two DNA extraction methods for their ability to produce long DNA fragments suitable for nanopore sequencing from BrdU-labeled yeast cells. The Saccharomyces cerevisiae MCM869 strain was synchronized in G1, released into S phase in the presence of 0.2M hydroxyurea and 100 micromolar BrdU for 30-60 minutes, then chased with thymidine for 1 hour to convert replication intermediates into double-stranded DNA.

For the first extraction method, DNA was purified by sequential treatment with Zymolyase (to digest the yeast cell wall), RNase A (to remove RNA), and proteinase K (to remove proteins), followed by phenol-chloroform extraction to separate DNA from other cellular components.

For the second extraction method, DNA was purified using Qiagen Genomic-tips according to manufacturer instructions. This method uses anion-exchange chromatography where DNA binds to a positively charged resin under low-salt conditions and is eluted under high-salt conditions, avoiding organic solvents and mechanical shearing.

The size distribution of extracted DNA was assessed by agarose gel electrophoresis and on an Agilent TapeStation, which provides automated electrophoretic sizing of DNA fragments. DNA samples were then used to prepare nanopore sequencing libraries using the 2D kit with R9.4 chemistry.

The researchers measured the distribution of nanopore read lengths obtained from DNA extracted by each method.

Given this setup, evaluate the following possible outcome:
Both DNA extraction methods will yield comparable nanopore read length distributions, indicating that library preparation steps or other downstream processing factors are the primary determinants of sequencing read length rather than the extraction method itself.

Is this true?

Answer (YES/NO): NO